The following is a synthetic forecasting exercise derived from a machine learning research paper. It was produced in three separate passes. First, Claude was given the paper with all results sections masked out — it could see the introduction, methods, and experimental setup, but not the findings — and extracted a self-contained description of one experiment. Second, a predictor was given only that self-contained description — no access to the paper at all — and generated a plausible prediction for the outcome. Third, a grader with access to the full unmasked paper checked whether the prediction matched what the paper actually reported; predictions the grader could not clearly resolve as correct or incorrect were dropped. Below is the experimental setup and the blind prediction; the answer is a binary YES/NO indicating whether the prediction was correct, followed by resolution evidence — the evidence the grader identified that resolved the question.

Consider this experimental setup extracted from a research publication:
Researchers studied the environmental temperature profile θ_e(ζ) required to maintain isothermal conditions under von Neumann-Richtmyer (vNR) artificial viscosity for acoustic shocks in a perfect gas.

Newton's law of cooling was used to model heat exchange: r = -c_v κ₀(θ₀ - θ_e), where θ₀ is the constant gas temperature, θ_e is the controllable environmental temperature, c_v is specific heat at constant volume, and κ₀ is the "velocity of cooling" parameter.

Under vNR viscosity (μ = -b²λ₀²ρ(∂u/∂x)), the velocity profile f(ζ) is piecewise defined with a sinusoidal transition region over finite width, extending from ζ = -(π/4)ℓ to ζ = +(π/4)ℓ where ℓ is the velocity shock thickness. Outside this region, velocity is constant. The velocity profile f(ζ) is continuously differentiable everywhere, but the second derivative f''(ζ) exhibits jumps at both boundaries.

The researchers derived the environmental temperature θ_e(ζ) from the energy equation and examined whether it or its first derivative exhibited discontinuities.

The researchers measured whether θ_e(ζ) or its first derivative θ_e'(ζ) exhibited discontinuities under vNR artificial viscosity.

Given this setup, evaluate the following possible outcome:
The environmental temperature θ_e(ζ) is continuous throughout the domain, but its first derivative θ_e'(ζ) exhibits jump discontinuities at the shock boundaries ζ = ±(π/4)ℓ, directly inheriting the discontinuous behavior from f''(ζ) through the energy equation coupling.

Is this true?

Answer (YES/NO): YES